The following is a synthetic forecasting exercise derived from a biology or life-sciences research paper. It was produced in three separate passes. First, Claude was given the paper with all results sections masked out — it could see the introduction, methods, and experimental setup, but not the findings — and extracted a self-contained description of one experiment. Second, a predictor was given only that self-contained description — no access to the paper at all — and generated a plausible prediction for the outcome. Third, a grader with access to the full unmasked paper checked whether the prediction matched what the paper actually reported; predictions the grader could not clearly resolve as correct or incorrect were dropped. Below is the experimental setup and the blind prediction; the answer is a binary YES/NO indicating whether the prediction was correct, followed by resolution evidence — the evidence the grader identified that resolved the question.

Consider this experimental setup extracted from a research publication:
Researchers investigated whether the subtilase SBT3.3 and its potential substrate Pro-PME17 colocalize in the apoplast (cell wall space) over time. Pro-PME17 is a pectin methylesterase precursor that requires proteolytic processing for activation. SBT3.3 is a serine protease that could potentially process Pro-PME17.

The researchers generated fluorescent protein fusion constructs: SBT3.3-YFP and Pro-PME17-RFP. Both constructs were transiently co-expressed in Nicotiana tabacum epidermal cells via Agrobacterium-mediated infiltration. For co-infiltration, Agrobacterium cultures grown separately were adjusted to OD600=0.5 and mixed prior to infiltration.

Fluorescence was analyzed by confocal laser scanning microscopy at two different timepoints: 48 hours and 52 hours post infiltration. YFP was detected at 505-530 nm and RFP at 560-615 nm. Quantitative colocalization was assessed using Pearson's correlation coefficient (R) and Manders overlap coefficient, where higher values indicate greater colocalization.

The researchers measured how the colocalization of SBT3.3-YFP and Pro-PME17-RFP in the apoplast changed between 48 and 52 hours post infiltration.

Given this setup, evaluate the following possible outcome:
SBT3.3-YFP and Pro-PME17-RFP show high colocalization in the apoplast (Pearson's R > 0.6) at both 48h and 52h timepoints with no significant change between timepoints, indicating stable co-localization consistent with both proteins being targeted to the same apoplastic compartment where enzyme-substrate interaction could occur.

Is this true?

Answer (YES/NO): NO